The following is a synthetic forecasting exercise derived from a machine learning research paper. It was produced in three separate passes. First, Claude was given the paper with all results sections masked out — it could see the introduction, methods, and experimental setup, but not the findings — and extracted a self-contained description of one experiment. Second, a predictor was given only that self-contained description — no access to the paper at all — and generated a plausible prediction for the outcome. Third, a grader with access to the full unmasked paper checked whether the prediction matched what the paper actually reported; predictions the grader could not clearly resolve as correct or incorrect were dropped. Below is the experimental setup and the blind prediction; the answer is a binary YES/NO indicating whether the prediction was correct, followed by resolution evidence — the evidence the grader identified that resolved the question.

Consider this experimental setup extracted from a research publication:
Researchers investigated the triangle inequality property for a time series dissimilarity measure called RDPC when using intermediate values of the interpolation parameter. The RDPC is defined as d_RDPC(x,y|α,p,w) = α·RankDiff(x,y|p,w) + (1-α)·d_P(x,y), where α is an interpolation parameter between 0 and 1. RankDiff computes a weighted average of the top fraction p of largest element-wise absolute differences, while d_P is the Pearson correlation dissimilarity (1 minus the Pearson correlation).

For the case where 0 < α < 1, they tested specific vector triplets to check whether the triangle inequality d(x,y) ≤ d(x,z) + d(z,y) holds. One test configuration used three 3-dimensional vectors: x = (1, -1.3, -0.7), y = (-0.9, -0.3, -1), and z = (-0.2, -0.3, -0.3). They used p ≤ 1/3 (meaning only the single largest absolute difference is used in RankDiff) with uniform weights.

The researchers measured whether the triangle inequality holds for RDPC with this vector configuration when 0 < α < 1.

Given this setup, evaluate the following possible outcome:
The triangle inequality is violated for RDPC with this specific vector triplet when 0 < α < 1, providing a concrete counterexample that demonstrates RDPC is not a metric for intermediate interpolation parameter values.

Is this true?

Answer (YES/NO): YES